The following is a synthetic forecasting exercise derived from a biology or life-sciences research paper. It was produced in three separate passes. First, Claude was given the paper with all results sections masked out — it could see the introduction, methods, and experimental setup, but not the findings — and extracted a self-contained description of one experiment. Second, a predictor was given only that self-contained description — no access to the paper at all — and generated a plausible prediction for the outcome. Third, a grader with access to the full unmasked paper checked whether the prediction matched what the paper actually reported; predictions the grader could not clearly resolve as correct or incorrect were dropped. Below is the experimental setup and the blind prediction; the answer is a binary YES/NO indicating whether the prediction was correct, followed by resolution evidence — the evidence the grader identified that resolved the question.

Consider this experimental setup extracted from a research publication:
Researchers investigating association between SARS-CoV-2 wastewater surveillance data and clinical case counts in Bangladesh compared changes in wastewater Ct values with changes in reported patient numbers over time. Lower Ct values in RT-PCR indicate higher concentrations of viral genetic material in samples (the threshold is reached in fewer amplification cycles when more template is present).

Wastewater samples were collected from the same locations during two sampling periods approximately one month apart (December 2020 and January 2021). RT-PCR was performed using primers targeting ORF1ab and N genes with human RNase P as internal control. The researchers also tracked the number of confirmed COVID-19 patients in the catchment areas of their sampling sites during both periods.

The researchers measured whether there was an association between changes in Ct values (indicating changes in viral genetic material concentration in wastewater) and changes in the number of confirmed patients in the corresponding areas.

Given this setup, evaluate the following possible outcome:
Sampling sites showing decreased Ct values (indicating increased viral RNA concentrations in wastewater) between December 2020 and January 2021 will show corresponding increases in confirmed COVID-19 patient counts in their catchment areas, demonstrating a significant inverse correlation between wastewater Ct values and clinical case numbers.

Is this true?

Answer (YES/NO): YES